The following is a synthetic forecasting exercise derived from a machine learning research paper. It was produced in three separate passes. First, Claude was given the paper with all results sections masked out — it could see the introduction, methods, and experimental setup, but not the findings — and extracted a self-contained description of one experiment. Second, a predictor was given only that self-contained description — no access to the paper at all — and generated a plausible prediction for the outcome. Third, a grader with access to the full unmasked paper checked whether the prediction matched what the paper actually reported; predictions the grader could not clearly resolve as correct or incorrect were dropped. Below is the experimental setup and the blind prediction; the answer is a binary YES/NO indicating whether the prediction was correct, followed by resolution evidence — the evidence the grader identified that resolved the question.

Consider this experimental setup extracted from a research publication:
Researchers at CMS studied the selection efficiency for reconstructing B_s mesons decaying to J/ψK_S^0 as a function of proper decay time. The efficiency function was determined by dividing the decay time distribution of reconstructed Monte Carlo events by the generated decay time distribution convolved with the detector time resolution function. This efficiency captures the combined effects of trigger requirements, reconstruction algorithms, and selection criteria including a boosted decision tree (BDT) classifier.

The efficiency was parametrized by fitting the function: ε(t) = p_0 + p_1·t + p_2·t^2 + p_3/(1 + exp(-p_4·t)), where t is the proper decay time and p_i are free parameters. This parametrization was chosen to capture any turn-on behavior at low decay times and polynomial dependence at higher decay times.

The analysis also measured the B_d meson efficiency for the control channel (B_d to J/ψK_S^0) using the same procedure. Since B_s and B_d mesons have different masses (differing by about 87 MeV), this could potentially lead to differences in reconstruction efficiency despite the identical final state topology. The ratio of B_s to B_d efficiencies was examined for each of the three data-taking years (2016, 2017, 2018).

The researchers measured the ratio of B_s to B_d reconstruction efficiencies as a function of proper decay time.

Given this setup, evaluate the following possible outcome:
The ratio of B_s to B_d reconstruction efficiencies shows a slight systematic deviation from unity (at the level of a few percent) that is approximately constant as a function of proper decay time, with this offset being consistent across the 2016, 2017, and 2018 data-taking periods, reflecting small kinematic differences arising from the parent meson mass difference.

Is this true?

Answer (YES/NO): NO